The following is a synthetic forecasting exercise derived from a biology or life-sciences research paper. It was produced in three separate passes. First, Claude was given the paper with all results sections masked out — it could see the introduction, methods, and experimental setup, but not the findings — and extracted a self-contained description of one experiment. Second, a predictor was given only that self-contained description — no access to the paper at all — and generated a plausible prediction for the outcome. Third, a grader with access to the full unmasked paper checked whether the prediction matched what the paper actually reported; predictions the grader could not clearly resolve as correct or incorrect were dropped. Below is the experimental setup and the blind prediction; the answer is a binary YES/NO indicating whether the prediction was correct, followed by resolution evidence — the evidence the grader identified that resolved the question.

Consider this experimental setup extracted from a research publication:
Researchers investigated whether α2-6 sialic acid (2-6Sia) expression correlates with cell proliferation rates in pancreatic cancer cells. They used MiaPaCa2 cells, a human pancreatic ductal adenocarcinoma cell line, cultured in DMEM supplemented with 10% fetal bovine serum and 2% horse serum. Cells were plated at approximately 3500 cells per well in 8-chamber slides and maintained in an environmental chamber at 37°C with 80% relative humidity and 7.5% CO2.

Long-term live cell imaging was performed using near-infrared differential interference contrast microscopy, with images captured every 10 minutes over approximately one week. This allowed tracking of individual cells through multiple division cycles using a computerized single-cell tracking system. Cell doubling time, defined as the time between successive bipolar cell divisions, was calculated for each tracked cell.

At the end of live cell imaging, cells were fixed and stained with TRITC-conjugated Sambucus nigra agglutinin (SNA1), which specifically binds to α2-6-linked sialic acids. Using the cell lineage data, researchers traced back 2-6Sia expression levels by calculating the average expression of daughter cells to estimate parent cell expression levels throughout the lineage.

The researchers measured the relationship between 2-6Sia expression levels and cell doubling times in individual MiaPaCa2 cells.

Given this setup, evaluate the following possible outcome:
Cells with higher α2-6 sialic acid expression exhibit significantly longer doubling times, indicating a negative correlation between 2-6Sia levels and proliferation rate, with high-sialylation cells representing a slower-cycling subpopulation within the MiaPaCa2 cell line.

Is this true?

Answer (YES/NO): NO